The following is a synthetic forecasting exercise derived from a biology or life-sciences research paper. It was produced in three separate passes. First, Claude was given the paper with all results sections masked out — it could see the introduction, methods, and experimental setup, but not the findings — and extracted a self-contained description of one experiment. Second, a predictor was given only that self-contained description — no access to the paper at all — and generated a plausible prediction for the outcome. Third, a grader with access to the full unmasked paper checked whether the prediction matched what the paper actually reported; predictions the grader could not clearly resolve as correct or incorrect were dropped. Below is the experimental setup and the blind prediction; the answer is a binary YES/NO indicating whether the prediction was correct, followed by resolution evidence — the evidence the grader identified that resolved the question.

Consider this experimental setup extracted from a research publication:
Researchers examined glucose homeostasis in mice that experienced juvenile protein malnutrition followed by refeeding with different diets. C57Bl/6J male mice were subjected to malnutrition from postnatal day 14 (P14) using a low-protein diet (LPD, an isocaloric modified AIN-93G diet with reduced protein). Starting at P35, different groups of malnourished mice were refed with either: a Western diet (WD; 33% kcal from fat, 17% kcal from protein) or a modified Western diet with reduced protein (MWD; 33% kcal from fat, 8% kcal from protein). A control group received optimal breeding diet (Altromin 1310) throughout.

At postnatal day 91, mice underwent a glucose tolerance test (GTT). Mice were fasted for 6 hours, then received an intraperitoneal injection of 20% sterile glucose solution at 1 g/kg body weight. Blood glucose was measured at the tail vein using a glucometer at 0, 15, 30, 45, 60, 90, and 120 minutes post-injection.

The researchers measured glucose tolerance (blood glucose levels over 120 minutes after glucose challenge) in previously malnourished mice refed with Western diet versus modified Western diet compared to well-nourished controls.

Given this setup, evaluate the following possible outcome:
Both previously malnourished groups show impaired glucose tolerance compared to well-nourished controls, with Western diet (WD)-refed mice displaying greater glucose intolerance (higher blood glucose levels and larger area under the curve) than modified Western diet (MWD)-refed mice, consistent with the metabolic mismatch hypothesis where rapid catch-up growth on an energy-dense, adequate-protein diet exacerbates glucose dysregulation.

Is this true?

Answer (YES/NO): NO